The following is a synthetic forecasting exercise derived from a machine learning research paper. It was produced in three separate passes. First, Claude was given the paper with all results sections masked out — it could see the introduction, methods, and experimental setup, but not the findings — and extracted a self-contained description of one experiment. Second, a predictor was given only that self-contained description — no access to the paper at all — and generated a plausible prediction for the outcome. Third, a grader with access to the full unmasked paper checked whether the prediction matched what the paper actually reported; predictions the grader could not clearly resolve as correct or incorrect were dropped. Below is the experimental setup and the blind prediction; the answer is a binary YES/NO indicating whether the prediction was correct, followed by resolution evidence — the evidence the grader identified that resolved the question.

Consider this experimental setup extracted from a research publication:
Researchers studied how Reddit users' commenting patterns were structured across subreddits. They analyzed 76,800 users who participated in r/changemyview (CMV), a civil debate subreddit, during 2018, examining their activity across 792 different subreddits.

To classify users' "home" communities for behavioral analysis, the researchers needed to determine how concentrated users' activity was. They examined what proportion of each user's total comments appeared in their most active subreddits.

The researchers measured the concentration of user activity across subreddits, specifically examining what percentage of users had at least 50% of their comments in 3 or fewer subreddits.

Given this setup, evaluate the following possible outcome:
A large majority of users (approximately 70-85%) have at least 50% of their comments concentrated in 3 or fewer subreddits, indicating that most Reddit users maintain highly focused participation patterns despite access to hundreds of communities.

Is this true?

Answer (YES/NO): NO